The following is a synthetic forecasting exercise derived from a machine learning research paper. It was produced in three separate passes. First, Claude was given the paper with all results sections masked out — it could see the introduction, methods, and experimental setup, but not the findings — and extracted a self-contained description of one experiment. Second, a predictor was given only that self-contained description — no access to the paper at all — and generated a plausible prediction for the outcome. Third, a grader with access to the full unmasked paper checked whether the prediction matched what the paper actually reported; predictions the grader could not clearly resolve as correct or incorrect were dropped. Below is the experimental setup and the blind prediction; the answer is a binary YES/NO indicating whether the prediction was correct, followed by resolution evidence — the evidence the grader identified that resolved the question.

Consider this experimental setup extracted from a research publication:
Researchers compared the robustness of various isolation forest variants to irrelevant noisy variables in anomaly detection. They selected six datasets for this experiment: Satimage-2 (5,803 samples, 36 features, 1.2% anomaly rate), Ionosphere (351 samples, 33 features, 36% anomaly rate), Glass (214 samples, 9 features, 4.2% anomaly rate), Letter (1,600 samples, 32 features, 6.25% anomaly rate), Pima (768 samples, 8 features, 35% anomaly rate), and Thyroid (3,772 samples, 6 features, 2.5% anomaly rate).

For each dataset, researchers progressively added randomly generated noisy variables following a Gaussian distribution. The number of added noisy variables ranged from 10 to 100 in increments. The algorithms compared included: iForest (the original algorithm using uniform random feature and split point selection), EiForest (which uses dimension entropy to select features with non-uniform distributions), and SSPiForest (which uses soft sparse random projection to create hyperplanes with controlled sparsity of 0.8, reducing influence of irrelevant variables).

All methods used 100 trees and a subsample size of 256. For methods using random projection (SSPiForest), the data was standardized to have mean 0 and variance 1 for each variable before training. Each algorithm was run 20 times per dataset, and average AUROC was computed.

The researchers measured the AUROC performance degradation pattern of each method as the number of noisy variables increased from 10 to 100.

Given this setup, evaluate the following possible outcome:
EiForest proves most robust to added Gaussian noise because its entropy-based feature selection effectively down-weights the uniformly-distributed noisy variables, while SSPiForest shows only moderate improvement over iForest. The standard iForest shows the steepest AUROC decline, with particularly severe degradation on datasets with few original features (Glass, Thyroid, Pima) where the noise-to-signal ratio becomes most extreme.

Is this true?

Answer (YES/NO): NO